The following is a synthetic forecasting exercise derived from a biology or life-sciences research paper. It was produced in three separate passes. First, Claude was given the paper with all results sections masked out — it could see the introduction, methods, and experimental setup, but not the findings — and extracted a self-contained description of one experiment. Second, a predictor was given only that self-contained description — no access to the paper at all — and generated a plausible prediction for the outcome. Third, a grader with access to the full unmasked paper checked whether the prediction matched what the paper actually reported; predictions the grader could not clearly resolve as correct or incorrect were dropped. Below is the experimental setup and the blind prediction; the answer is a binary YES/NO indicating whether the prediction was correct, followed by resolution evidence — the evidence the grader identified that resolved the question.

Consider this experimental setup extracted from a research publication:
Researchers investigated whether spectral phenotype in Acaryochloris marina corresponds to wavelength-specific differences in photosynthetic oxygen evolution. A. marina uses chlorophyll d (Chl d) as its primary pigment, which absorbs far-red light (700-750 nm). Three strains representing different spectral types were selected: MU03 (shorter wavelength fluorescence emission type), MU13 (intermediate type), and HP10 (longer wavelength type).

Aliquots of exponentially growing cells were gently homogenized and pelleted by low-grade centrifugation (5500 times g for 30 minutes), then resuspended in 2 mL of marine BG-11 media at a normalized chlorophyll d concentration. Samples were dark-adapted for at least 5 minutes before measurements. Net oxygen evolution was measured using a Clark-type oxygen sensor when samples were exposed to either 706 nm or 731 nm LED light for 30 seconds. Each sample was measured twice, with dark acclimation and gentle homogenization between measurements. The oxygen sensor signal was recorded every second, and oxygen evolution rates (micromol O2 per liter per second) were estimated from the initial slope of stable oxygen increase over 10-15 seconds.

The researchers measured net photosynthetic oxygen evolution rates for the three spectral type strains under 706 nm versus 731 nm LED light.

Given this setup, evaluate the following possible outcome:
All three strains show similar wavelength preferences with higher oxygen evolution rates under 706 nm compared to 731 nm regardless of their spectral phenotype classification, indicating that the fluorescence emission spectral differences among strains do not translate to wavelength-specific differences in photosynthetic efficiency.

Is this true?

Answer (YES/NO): NO